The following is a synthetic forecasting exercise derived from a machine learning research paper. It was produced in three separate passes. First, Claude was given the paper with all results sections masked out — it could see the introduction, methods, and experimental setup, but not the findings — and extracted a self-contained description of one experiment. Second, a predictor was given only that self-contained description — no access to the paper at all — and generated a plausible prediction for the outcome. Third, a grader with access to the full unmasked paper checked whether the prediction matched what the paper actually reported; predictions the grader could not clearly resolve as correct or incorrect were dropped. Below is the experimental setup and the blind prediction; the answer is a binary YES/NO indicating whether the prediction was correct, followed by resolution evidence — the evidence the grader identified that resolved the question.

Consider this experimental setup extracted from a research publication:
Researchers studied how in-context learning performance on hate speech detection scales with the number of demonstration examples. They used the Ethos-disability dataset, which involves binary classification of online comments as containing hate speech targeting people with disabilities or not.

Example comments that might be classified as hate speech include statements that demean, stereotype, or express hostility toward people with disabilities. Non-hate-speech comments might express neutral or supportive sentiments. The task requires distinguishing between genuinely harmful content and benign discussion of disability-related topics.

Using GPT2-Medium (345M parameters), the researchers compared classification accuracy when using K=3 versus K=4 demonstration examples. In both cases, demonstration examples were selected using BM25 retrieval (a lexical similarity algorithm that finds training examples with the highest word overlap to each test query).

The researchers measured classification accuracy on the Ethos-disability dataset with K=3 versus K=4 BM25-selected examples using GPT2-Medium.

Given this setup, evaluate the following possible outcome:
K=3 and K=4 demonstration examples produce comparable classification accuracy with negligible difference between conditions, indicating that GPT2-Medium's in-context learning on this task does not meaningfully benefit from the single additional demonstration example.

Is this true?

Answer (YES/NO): NO